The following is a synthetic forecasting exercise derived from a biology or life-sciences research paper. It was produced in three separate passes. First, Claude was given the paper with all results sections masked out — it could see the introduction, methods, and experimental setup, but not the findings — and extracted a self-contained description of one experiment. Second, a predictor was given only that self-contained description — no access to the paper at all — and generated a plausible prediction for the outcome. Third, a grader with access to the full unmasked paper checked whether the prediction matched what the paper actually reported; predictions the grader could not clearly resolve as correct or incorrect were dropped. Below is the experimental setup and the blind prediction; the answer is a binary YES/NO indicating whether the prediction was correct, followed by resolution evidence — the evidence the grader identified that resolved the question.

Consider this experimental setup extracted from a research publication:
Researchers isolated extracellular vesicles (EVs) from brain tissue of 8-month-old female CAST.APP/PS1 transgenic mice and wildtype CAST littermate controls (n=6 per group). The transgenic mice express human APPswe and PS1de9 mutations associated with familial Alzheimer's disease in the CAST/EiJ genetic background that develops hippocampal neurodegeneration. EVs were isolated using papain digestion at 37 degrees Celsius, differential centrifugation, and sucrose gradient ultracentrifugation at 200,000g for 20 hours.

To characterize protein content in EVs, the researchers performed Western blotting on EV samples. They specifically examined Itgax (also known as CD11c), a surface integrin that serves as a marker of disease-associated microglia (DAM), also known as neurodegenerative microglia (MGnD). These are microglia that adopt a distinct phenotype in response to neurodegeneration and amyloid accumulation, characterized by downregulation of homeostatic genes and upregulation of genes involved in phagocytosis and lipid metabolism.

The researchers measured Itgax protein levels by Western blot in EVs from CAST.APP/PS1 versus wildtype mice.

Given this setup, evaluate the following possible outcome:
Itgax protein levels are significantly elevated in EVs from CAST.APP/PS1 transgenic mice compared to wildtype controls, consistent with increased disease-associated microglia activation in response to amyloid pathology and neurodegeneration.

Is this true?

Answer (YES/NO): YES